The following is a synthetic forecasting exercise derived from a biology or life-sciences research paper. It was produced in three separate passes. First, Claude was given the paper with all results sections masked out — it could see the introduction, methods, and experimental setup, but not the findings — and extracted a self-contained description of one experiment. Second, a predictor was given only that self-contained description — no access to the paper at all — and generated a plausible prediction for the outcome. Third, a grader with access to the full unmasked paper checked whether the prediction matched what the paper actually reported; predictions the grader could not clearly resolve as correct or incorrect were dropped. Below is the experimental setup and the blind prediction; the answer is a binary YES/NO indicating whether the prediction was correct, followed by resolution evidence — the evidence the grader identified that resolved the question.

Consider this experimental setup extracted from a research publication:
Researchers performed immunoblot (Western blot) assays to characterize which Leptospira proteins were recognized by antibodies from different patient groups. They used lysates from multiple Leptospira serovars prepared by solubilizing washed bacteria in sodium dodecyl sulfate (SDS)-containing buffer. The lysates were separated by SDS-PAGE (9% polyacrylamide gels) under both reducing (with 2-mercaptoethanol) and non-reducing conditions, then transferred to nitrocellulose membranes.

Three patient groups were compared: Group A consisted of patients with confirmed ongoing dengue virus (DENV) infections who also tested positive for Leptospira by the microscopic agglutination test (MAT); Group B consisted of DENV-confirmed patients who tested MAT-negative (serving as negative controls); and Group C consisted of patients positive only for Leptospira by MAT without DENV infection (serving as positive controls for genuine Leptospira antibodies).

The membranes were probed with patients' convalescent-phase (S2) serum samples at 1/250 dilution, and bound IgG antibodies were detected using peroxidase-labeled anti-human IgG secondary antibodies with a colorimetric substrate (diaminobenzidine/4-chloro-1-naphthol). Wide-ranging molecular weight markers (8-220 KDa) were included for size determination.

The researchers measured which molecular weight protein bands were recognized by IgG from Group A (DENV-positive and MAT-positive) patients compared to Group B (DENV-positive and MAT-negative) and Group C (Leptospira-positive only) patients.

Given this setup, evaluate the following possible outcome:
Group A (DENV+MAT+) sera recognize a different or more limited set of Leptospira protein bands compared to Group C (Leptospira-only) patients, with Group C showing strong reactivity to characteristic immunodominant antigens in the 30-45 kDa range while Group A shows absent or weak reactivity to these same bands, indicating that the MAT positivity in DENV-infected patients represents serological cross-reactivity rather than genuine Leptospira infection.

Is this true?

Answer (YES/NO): NO